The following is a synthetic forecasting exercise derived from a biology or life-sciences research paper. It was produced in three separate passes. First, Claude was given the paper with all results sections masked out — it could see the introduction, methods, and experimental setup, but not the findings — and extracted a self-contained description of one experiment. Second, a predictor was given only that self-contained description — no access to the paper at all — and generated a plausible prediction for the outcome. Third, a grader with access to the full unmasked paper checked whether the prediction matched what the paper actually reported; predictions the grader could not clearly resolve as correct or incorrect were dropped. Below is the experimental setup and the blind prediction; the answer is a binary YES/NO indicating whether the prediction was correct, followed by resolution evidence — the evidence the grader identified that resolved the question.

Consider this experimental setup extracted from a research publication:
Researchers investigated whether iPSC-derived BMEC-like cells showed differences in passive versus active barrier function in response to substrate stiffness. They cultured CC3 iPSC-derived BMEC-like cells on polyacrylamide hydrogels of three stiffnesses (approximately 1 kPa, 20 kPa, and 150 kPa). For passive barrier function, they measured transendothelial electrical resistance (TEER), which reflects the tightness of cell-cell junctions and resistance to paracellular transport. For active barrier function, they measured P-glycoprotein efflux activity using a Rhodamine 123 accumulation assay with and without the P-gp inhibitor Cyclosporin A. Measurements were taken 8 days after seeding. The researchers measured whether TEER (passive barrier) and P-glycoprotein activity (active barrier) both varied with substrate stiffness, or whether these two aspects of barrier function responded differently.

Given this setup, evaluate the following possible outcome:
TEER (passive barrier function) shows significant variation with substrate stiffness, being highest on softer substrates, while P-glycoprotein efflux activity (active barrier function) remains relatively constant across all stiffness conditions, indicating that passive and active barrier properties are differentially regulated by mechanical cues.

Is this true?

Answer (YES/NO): NO